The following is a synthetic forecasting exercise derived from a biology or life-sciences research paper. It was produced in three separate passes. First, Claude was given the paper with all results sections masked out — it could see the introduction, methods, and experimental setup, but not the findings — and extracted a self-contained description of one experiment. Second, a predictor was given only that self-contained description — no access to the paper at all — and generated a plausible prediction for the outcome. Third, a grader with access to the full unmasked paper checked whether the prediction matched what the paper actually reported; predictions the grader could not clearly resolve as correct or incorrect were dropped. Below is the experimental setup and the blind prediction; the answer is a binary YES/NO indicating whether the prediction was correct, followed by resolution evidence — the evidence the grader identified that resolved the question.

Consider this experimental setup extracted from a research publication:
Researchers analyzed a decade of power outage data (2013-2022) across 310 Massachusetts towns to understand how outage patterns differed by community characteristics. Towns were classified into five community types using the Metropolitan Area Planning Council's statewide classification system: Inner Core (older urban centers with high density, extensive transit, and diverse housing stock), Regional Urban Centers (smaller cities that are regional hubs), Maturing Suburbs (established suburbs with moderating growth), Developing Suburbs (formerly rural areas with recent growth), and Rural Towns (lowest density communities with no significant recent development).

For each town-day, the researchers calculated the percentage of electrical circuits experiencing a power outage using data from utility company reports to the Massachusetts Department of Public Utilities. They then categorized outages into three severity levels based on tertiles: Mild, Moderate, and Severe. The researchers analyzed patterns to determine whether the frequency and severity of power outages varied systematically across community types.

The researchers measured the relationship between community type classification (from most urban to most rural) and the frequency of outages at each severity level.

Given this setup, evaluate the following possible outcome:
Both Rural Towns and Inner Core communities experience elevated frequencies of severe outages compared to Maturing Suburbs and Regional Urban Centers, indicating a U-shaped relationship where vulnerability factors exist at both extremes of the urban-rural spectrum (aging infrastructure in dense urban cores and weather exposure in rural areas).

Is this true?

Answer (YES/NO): NO